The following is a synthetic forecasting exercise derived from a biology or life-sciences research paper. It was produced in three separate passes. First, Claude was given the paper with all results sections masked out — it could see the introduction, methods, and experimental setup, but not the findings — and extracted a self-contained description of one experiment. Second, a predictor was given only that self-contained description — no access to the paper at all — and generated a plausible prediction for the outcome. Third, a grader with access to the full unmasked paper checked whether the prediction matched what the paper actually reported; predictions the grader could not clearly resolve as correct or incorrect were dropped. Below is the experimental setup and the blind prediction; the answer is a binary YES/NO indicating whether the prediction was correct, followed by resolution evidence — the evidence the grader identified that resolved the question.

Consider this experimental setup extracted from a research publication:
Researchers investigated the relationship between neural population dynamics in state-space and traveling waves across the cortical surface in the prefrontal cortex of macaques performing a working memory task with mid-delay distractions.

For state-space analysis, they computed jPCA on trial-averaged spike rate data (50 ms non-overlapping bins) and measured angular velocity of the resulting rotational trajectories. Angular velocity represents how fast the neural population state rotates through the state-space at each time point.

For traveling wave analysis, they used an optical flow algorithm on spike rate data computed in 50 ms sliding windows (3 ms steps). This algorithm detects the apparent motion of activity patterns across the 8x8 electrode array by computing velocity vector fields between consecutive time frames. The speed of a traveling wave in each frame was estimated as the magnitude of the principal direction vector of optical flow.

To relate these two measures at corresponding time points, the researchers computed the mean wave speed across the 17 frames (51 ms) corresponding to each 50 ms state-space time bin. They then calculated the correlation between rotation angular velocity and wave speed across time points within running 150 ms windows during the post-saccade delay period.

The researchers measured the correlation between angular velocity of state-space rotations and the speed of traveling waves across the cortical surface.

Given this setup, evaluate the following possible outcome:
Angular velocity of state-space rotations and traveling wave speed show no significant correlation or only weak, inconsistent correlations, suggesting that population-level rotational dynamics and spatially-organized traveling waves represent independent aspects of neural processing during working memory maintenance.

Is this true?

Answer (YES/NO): NO